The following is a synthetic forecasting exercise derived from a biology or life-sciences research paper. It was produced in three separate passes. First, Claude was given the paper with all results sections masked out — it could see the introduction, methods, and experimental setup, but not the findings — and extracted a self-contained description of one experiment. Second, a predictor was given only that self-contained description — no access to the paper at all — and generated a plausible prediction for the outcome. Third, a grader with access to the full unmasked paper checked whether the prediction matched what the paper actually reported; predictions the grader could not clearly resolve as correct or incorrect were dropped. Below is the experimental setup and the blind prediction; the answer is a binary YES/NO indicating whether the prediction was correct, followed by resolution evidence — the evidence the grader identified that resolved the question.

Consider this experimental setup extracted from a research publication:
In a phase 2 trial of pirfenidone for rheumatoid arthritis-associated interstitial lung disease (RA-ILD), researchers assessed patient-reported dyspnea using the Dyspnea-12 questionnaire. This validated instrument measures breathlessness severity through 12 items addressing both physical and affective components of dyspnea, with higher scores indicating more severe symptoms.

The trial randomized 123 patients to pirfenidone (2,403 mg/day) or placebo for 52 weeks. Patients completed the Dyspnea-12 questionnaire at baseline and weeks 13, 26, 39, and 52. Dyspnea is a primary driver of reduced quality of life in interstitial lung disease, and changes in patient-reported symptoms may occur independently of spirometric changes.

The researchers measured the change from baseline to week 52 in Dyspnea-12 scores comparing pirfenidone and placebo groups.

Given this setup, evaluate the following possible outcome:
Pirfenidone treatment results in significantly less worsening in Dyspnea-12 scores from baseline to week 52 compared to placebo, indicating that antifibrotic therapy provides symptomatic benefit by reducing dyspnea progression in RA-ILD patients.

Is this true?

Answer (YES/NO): NO